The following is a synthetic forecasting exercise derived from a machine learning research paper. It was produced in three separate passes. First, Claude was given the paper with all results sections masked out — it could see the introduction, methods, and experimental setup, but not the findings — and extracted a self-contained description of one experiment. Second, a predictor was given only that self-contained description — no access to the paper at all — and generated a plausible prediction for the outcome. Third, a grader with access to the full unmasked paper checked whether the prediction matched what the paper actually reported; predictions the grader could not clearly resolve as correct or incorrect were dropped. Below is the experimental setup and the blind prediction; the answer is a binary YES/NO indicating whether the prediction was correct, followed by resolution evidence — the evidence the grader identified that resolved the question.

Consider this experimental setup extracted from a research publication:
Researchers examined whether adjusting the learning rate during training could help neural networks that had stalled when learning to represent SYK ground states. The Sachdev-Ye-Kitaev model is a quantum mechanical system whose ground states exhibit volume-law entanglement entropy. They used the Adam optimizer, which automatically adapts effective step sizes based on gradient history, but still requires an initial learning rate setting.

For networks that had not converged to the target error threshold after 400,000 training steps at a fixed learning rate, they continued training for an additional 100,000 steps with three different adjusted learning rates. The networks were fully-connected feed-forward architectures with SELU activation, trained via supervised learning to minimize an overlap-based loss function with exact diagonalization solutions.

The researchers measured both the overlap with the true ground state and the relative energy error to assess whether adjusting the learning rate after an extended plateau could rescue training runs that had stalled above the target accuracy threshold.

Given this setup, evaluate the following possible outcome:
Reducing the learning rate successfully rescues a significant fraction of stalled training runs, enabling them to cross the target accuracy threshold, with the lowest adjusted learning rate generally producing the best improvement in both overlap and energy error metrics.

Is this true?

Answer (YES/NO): NO